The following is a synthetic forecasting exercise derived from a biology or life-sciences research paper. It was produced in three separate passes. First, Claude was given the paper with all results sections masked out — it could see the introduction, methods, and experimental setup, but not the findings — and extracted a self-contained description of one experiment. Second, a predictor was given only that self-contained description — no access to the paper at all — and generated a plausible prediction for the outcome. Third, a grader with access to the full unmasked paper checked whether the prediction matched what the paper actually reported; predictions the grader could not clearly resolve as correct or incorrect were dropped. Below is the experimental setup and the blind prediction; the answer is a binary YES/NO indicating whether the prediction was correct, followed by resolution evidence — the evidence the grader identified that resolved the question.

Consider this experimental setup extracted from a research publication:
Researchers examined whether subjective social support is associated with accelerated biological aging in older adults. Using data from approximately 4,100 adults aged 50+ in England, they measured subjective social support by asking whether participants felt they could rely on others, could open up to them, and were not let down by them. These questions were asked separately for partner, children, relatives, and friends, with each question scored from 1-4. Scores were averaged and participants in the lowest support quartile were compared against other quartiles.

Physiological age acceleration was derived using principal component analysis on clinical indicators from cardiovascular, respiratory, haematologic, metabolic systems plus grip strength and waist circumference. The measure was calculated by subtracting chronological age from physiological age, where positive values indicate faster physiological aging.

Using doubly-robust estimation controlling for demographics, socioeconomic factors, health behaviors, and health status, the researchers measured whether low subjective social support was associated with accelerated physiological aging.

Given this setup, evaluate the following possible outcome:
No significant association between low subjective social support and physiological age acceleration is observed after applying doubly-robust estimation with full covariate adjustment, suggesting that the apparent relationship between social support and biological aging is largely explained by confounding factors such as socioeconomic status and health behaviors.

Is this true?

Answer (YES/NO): NO